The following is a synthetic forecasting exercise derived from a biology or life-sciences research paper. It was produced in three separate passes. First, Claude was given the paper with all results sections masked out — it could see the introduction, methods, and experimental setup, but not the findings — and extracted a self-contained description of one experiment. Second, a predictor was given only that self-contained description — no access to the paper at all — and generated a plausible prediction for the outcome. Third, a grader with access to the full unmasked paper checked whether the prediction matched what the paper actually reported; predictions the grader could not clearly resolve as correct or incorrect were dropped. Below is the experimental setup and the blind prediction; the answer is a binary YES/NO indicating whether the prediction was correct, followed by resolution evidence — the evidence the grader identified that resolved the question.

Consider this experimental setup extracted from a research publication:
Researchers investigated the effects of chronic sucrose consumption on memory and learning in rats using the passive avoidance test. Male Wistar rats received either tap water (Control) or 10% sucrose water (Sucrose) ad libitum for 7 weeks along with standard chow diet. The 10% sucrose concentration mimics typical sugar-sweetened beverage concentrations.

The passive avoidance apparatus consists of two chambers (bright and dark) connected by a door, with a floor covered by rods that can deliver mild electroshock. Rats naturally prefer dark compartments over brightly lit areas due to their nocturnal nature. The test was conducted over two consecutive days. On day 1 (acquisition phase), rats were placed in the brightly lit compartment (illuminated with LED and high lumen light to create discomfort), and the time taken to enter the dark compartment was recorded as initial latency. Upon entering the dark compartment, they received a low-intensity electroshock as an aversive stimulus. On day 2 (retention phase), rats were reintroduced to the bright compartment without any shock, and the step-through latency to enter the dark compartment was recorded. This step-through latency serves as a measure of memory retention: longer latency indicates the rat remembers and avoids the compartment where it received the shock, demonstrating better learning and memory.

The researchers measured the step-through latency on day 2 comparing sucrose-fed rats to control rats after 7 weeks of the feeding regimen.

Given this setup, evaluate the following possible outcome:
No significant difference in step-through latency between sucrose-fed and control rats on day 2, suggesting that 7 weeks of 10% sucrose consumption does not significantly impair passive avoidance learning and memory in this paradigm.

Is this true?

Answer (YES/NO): YES